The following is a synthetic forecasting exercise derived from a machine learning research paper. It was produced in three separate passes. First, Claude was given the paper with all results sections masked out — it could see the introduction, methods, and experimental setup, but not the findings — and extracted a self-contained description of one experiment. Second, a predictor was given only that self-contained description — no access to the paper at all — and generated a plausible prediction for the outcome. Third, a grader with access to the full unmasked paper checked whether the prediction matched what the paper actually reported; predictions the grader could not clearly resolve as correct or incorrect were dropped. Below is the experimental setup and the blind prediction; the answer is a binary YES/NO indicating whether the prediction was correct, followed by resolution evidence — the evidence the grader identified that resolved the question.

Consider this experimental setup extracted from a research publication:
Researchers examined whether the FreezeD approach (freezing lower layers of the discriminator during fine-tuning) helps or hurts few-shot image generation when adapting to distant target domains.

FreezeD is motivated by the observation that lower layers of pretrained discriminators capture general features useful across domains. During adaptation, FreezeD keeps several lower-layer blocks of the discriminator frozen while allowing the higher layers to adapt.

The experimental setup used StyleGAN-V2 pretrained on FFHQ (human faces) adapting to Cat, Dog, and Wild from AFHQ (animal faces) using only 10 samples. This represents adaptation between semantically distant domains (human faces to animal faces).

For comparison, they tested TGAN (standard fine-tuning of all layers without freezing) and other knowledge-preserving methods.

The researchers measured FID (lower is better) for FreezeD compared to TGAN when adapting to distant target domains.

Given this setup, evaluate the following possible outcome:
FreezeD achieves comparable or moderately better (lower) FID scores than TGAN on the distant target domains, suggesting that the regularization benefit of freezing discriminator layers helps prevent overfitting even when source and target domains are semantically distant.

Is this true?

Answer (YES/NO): YES